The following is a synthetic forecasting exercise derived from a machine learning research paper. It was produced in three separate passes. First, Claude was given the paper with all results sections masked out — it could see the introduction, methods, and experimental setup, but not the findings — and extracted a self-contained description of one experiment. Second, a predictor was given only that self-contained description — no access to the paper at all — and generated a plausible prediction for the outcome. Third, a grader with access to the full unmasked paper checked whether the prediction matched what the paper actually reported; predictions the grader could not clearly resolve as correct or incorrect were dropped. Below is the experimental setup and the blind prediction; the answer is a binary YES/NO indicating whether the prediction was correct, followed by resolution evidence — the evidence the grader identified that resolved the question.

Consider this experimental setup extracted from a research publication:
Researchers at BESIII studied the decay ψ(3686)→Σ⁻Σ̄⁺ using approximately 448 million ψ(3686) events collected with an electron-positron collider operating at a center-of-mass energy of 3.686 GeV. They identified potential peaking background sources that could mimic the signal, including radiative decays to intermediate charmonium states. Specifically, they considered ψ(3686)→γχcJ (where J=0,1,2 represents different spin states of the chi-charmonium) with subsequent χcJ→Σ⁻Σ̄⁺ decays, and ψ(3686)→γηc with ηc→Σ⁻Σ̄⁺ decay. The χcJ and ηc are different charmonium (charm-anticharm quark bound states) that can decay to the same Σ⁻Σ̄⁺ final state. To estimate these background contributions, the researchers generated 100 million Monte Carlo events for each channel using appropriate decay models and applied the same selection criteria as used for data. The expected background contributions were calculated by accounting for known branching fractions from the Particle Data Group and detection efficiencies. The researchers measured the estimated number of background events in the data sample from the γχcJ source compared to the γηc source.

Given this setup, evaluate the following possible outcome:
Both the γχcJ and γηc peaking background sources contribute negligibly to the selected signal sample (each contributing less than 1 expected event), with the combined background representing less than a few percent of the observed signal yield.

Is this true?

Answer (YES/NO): NO